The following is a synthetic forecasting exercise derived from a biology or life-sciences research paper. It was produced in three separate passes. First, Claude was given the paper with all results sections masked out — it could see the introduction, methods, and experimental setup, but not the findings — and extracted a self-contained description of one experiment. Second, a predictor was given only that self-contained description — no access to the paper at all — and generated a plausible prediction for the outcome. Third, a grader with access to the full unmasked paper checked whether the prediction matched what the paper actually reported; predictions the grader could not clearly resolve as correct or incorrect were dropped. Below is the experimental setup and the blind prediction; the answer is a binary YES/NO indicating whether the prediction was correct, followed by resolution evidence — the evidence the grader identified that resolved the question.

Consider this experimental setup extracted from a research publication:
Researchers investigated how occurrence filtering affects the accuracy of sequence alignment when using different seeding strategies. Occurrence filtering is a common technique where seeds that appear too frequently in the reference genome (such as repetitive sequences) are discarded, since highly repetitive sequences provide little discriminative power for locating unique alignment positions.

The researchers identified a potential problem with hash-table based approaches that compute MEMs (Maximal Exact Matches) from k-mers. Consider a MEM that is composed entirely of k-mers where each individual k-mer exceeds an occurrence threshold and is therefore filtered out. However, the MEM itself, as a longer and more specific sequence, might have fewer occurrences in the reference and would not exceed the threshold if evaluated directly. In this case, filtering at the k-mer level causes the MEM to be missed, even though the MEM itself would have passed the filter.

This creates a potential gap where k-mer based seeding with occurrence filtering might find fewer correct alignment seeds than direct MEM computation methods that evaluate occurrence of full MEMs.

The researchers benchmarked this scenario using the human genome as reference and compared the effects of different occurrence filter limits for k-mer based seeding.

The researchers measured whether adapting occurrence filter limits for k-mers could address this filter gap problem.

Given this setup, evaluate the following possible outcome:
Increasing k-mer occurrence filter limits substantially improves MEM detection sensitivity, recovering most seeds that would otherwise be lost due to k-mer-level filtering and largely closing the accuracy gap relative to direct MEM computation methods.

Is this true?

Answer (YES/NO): YES